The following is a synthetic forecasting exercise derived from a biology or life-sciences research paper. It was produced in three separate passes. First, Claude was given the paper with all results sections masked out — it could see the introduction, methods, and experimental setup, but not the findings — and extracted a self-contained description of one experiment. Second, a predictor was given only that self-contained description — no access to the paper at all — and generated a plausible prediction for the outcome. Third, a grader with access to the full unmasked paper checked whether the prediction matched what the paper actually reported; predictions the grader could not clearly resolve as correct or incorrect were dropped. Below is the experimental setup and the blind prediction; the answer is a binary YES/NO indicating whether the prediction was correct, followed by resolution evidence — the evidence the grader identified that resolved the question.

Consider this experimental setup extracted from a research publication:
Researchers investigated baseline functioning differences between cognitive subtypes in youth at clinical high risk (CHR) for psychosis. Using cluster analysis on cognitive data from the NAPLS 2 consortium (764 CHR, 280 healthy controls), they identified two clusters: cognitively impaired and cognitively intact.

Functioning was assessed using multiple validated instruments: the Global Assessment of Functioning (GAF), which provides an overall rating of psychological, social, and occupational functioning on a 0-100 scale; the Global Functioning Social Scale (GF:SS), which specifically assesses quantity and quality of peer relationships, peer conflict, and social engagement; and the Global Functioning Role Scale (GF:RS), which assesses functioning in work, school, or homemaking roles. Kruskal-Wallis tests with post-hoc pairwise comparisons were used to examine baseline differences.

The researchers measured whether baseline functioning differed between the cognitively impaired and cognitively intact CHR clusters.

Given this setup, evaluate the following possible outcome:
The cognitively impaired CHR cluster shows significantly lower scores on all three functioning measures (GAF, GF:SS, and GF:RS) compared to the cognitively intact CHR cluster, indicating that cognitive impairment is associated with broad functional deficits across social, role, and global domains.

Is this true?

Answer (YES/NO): NO